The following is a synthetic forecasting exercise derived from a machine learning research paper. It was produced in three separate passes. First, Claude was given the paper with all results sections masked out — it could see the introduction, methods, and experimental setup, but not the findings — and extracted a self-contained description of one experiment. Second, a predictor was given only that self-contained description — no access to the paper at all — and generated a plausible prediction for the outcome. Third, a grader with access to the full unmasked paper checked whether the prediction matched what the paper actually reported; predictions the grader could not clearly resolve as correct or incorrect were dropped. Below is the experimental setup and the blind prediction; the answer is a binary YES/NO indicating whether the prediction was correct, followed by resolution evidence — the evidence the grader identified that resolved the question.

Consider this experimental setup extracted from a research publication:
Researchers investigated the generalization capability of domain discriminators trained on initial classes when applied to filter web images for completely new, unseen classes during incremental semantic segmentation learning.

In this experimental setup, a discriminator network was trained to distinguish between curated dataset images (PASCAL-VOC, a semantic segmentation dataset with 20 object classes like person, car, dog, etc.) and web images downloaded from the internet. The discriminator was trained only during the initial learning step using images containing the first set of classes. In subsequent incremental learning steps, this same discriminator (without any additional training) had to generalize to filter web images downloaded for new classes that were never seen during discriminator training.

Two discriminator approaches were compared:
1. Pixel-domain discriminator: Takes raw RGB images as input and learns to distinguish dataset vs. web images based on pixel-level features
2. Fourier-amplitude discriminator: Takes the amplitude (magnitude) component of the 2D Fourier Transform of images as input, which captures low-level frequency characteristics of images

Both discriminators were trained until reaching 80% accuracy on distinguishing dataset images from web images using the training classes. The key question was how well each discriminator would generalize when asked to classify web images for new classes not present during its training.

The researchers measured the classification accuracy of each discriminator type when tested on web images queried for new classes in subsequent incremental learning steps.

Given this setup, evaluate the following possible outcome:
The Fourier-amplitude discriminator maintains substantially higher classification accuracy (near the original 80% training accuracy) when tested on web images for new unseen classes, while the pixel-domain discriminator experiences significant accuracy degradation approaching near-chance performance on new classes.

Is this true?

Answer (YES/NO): NO